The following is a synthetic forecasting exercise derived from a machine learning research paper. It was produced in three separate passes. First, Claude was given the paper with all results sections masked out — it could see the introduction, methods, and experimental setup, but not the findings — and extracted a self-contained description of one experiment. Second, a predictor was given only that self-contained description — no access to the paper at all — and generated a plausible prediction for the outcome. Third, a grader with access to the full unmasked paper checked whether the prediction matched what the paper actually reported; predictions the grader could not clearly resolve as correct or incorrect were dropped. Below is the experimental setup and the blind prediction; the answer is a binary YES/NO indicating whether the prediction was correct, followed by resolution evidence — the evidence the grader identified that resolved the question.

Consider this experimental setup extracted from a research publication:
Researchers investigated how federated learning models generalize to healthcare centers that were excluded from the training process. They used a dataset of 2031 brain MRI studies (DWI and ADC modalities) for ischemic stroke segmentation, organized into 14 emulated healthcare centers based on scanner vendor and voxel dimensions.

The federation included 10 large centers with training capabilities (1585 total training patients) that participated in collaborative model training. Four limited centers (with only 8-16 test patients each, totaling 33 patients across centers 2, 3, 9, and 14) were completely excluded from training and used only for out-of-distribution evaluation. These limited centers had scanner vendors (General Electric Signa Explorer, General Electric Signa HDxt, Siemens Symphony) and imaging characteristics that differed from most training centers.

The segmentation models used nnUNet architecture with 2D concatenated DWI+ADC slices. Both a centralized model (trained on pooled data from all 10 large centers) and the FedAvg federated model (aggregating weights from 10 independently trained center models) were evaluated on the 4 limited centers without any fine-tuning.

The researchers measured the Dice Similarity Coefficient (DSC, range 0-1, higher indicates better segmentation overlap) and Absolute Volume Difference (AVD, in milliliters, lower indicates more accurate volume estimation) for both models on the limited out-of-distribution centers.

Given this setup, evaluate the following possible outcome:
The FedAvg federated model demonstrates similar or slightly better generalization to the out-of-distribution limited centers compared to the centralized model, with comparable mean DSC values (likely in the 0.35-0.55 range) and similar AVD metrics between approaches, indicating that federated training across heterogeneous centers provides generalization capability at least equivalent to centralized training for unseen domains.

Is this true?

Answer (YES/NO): NO